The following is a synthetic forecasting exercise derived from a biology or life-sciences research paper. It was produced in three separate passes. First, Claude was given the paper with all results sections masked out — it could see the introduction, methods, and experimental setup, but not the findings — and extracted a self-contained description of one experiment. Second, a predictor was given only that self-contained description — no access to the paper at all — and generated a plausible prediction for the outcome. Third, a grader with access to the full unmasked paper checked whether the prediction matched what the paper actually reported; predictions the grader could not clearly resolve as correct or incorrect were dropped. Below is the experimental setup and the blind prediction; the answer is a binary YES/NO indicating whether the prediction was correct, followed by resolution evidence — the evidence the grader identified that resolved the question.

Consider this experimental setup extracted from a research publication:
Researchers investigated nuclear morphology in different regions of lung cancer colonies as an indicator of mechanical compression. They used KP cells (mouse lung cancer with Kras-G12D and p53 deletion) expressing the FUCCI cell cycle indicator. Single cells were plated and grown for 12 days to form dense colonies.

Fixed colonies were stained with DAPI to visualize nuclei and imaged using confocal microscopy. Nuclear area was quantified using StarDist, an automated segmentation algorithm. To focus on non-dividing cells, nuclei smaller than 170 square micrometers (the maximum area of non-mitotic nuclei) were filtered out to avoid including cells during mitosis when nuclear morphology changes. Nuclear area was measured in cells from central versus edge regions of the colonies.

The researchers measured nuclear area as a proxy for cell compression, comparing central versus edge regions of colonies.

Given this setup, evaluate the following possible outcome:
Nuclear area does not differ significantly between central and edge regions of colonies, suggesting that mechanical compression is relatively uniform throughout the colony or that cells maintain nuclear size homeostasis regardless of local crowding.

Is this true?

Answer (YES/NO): NO